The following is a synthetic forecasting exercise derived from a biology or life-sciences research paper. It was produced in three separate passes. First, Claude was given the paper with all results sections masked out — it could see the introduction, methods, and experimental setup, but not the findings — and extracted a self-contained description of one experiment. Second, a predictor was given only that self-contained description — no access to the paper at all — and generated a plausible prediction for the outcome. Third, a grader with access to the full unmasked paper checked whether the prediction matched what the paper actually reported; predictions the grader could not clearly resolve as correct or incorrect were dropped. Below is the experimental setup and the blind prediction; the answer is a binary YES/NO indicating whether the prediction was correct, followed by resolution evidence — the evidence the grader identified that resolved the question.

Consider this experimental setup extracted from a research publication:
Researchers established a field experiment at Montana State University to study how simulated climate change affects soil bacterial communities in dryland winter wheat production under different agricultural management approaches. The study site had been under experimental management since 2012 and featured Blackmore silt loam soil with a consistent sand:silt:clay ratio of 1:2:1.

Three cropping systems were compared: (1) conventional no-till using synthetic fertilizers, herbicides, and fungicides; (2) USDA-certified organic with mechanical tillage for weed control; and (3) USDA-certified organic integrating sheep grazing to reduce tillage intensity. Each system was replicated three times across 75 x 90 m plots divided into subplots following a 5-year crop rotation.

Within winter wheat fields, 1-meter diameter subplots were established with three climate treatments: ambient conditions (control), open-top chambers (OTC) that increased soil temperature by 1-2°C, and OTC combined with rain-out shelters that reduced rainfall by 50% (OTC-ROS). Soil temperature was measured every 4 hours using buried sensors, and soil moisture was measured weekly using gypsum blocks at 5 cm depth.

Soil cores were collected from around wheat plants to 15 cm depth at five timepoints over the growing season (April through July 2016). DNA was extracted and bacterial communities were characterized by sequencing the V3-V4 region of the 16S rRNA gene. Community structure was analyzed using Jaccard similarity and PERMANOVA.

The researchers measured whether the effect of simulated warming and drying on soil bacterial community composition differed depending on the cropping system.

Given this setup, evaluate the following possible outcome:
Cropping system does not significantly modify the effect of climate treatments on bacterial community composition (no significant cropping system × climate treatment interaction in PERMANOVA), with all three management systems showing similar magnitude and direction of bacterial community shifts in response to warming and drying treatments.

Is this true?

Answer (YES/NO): NO